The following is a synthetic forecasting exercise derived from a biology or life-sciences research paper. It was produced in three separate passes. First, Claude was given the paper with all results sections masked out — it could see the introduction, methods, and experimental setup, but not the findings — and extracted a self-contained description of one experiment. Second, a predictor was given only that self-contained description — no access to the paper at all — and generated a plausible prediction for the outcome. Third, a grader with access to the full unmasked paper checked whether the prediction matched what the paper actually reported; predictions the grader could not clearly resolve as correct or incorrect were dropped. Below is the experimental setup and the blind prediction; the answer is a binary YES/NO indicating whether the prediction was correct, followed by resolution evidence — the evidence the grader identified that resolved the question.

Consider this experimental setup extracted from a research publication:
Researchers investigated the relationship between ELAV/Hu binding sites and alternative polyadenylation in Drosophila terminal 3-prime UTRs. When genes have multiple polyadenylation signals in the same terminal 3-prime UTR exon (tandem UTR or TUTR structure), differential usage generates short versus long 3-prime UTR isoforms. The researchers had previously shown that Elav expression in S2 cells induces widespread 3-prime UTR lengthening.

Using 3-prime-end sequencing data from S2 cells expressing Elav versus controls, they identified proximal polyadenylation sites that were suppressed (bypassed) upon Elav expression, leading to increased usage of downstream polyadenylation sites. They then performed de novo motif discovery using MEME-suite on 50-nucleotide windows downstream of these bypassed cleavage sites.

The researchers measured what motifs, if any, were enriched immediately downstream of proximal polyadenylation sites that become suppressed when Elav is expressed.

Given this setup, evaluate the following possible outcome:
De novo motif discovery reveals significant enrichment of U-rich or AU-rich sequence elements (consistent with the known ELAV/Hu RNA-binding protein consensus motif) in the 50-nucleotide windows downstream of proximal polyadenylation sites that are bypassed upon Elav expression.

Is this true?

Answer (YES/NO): YES